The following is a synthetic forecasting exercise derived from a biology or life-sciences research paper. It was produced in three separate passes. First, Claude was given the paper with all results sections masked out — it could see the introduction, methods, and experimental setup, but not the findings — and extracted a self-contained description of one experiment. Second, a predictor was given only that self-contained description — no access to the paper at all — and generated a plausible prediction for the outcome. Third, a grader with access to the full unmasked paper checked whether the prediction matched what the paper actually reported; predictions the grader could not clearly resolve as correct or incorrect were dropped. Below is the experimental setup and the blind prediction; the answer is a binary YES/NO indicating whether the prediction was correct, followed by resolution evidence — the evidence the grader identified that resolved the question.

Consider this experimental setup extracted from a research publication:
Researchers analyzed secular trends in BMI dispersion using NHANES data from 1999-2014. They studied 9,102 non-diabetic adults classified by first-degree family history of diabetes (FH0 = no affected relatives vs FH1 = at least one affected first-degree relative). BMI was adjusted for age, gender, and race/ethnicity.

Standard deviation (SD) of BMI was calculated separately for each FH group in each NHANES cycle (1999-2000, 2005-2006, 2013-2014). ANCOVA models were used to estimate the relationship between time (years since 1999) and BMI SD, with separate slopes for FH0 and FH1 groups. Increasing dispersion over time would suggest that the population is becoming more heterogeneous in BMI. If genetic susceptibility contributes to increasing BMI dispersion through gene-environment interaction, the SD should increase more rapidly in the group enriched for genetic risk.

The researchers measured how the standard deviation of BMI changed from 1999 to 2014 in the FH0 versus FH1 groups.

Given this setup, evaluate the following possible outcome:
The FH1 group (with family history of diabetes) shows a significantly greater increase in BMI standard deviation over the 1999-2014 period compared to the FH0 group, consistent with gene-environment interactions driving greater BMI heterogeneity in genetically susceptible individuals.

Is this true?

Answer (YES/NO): YES